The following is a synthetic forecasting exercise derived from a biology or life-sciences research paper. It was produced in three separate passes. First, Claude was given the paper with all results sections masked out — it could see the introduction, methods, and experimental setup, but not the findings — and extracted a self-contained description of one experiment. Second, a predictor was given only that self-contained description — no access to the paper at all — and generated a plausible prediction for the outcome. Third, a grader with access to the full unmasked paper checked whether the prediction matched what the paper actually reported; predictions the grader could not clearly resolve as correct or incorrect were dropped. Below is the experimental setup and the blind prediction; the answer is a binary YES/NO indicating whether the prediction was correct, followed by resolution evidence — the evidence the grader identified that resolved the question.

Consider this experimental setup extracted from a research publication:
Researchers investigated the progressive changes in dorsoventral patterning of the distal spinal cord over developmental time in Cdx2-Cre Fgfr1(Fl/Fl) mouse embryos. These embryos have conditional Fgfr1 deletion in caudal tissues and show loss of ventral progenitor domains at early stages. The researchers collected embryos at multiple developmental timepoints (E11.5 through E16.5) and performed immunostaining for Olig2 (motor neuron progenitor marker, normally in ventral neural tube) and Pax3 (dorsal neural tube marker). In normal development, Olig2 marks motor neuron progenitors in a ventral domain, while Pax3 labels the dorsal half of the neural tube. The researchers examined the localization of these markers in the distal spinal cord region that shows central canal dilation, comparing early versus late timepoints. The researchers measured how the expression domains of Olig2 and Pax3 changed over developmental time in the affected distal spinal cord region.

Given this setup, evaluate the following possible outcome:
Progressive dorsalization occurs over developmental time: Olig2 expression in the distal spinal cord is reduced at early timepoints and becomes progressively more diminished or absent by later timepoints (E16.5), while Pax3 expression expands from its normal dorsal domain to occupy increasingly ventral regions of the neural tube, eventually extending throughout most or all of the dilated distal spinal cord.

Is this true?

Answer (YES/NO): NO